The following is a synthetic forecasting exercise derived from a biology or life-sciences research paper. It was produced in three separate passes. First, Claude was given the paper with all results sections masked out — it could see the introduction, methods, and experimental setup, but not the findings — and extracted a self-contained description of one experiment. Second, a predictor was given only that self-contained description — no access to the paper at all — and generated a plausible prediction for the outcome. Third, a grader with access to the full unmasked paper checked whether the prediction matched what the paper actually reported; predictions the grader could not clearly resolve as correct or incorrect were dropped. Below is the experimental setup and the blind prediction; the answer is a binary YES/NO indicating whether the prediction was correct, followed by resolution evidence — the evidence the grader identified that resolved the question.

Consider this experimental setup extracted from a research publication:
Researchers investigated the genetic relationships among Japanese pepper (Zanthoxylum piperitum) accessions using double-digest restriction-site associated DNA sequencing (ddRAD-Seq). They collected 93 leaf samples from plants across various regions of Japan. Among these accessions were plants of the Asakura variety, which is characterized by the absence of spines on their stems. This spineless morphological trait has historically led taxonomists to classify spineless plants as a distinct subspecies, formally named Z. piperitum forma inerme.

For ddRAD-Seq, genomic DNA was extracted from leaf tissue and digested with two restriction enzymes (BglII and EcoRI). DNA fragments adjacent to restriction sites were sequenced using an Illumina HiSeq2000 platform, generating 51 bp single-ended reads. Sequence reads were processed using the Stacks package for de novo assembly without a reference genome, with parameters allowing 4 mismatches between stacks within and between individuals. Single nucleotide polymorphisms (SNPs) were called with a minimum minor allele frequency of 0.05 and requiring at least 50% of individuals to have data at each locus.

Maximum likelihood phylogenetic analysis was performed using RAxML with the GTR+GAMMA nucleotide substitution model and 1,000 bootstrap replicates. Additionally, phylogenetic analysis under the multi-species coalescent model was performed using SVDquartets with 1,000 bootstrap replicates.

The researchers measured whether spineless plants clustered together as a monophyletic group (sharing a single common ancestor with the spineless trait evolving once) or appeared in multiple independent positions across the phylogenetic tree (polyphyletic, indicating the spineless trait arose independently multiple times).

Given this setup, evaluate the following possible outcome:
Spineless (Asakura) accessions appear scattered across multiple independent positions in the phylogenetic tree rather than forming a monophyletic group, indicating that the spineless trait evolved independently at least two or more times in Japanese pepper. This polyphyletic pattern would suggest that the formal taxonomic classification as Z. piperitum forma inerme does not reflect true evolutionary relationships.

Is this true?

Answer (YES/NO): YES